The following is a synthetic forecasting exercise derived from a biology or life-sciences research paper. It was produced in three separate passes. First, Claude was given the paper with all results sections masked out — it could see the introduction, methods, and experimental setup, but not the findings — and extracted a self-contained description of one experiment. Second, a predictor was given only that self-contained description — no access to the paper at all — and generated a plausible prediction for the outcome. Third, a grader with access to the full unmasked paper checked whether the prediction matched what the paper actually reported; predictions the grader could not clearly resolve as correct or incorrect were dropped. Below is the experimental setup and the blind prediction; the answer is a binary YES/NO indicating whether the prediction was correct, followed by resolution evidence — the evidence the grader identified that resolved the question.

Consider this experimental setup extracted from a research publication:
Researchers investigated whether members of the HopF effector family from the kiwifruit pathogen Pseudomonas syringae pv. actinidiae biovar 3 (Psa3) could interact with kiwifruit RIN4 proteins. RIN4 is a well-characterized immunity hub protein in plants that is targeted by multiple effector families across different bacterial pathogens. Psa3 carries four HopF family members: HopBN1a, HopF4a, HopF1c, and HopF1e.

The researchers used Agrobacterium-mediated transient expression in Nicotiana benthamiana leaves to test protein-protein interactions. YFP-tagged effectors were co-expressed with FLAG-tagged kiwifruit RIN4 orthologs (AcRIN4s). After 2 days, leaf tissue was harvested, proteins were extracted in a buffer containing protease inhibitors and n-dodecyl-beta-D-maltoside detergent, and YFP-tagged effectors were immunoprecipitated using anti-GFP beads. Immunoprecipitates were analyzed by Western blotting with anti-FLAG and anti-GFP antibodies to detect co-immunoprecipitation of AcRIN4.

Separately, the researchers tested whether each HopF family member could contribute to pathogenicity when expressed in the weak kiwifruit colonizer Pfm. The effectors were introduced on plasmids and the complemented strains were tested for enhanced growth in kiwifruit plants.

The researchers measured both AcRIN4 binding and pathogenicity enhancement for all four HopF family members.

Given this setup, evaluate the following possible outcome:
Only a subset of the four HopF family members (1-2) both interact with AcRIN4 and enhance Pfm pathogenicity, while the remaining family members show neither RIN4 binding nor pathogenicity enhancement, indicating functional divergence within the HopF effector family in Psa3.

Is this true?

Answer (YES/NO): NO